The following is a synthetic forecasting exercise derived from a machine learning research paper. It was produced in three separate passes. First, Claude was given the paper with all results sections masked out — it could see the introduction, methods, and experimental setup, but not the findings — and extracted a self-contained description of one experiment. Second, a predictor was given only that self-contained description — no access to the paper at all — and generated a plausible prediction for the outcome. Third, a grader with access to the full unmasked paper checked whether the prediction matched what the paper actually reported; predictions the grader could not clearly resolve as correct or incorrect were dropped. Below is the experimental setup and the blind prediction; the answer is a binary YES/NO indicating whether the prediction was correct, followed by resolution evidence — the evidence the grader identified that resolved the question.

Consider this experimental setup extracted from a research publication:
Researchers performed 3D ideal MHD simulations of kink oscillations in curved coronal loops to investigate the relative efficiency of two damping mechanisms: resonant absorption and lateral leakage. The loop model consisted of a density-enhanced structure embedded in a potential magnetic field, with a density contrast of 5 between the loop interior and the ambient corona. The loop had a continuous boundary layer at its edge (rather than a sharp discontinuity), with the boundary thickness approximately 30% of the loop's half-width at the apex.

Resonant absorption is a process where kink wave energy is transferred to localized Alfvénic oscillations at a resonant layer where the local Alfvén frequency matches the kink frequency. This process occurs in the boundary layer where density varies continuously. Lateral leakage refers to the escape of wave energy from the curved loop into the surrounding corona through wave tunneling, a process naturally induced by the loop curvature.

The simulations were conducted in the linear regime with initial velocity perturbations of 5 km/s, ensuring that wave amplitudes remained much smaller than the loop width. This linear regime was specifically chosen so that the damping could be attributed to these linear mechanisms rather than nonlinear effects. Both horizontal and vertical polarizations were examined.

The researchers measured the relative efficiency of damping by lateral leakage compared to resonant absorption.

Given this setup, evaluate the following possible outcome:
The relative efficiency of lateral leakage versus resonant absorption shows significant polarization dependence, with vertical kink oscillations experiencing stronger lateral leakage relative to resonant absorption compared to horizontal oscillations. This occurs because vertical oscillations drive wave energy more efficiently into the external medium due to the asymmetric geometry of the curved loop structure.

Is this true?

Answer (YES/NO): NO